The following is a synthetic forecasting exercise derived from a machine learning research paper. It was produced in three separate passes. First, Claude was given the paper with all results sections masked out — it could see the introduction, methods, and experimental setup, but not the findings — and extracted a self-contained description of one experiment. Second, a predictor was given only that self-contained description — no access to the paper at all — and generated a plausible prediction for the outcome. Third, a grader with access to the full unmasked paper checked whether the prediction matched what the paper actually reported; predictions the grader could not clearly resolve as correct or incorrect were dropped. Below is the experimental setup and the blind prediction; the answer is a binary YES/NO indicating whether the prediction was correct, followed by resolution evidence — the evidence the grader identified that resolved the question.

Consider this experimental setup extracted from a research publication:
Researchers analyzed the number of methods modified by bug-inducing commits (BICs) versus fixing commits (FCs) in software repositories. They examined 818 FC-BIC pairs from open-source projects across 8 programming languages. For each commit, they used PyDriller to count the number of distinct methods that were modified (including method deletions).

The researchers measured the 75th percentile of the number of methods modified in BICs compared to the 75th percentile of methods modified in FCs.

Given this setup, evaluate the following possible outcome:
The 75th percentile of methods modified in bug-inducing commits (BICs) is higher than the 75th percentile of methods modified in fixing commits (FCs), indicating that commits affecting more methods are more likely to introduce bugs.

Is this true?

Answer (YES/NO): YES